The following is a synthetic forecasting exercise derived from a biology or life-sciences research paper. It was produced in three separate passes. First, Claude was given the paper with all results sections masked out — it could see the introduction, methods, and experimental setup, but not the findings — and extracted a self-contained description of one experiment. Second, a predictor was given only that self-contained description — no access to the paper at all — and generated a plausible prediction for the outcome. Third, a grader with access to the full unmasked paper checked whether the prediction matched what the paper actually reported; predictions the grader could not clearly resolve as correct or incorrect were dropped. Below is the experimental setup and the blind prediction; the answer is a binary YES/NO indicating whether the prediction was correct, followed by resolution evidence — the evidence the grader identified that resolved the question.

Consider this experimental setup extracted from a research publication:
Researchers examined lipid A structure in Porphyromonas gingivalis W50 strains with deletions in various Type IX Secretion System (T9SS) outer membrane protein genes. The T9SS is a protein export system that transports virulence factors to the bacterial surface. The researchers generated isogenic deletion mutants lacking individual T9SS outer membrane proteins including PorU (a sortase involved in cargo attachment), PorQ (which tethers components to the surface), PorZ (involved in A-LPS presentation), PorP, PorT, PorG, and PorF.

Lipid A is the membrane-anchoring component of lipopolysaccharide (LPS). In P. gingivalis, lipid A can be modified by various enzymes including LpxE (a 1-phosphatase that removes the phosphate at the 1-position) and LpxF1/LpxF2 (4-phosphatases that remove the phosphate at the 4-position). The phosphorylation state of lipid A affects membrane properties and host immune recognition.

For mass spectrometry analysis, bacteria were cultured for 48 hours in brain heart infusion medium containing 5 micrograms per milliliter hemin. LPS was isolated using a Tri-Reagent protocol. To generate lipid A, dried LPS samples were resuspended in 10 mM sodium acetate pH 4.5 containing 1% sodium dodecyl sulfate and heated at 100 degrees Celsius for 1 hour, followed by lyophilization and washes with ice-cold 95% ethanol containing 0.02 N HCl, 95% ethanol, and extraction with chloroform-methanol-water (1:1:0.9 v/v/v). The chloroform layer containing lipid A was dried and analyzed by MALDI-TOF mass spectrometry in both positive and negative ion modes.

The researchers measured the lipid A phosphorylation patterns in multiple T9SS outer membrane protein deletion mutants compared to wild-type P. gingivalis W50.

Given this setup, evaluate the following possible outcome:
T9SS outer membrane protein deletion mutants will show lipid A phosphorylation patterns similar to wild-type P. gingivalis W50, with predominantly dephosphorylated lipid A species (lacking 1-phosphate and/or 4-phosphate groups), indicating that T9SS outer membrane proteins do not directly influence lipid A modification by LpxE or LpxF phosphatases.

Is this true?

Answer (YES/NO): NO